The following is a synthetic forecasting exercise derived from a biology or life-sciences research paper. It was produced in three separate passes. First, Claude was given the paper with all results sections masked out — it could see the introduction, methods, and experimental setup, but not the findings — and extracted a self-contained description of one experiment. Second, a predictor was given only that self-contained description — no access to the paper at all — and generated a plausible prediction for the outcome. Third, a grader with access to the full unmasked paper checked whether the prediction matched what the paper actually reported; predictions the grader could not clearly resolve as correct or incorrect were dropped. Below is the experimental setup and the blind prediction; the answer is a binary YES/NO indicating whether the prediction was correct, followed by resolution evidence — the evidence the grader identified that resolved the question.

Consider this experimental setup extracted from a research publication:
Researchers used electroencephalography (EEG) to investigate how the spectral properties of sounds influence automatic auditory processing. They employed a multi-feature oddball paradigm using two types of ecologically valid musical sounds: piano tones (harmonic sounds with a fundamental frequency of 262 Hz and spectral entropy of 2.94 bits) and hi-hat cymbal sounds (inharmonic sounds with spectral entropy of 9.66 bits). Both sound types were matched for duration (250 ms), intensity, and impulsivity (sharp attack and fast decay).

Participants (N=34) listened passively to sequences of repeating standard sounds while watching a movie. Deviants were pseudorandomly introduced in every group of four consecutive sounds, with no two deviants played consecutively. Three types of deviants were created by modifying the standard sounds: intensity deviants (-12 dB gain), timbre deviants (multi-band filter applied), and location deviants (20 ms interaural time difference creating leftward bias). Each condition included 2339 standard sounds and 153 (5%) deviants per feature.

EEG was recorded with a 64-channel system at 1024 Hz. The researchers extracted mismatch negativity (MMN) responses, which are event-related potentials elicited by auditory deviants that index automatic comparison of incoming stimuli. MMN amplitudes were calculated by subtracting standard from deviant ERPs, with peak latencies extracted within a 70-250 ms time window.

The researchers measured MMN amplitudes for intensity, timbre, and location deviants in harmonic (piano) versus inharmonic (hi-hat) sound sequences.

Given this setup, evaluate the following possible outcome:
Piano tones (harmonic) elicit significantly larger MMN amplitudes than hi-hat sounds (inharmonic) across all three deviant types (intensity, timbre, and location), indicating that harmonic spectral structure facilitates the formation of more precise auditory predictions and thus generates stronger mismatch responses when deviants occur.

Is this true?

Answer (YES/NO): YES